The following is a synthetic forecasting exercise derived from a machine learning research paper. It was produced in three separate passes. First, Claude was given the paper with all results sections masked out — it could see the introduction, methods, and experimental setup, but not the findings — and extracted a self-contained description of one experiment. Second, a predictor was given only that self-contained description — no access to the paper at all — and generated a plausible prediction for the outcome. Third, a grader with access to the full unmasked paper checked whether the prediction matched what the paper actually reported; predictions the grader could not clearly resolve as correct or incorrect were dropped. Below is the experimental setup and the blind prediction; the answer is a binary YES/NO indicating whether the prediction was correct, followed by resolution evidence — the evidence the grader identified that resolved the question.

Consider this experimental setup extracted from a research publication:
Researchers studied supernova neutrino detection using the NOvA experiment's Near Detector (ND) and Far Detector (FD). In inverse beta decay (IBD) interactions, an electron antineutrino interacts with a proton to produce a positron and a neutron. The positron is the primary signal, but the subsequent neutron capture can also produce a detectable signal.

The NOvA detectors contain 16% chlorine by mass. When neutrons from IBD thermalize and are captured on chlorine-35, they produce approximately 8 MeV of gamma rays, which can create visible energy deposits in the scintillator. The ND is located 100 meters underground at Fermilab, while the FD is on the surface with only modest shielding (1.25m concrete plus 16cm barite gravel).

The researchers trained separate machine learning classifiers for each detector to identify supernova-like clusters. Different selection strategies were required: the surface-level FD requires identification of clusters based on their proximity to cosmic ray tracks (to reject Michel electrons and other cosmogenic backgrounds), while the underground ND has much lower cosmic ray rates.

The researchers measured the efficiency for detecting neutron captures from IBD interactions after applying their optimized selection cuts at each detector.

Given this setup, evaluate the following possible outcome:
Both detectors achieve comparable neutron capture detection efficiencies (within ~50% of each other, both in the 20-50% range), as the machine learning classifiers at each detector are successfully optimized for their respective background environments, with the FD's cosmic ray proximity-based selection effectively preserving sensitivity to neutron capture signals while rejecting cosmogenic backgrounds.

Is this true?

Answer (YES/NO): NO